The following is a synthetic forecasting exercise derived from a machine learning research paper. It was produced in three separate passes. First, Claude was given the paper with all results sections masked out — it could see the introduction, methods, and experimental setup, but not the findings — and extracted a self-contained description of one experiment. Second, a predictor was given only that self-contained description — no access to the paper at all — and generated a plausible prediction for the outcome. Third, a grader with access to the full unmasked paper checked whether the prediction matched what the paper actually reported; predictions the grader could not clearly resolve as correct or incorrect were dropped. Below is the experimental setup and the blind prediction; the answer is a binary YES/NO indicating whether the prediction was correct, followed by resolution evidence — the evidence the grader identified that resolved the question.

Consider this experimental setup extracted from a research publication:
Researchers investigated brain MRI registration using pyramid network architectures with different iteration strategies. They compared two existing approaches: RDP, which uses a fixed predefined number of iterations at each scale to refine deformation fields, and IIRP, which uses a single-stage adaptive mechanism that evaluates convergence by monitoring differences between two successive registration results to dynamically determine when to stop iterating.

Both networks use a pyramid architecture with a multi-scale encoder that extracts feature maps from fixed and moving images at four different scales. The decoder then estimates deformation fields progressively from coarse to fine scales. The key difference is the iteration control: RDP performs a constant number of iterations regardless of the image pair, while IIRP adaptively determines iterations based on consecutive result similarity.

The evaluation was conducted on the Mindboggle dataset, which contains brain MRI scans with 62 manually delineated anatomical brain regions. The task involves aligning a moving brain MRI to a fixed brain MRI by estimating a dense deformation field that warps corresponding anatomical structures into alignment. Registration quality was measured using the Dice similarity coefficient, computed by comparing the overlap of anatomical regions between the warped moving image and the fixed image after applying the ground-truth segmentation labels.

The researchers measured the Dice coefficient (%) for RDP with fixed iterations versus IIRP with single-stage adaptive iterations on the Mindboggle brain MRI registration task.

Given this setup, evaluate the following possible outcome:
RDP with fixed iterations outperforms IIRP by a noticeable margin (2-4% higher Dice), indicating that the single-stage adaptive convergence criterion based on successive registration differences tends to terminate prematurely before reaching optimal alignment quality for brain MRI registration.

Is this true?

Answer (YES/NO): NO